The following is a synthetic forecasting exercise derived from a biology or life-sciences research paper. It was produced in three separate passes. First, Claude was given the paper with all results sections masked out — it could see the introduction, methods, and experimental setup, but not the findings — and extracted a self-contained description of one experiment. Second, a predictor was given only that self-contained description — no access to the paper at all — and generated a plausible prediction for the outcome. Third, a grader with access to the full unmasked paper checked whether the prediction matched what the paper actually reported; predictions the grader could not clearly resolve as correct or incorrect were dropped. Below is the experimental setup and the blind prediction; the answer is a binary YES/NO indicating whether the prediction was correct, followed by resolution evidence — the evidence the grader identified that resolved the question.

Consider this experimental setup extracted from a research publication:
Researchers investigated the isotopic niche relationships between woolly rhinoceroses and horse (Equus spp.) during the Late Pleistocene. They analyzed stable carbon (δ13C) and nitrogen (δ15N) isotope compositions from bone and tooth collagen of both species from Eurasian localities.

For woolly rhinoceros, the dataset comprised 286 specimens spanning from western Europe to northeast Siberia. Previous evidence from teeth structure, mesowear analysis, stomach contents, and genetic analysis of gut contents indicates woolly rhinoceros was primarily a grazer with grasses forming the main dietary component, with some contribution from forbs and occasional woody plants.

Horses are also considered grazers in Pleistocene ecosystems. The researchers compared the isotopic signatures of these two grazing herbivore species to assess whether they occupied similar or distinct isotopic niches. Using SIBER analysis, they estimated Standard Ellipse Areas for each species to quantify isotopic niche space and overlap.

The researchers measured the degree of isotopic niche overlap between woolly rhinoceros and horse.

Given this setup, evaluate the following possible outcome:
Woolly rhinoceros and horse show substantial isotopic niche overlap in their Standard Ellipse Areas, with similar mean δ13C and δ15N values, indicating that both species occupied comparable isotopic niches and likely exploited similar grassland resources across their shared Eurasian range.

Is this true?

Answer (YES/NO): NO